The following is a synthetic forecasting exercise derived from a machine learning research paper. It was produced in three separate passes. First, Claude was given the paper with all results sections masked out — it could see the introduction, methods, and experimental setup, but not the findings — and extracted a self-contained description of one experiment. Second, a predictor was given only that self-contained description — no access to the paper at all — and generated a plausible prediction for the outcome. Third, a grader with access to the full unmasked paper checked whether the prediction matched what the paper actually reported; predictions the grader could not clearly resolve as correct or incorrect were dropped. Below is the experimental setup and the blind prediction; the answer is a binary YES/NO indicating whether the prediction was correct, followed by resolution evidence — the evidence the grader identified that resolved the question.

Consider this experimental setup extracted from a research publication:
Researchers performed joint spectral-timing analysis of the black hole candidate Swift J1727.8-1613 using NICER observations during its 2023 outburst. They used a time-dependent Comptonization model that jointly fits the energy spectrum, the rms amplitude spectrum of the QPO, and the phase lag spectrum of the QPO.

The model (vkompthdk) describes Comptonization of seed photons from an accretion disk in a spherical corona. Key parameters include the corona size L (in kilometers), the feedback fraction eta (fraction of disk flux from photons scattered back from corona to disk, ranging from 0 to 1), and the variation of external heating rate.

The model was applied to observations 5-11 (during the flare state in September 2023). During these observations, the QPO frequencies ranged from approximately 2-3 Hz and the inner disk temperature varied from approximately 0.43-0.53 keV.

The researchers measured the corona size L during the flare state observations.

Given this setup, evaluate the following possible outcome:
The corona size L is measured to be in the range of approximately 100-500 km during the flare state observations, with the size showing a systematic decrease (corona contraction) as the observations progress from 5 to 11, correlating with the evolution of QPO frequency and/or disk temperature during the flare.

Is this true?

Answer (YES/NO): NO